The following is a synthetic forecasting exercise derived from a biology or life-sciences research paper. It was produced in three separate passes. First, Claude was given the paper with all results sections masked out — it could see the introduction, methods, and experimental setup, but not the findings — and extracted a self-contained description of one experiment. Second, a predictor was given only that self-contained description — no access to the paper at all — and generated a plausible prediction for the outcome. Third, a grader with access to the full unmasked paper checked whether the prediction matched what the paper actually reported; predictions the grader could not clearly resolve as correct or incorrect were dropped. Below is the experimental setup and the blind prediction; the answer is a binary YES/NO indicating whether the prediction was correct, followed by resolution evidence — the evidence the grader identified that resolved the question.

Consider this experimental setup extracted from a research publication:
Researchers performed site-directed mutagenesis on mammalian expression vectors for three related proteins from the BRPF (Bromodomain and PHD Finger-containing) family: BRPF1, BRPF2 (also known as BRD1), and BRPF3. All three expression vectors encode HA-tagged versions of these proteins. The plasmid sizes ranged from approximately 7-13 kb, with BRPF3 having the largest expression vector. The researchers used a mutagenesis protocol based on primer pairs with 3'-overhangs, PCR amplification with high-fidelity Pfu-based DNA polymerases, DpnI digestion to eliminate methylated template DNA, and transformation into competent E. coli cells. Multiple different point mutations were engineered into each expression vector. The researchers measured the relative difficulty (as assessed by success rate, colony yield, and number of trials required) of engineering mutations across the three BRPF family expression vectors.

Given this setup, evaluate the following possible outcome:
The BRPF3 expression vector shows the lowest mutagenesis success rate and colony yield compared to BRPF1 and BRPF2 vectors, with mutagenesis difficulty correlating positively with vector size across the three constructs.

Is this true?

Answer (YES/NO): NO